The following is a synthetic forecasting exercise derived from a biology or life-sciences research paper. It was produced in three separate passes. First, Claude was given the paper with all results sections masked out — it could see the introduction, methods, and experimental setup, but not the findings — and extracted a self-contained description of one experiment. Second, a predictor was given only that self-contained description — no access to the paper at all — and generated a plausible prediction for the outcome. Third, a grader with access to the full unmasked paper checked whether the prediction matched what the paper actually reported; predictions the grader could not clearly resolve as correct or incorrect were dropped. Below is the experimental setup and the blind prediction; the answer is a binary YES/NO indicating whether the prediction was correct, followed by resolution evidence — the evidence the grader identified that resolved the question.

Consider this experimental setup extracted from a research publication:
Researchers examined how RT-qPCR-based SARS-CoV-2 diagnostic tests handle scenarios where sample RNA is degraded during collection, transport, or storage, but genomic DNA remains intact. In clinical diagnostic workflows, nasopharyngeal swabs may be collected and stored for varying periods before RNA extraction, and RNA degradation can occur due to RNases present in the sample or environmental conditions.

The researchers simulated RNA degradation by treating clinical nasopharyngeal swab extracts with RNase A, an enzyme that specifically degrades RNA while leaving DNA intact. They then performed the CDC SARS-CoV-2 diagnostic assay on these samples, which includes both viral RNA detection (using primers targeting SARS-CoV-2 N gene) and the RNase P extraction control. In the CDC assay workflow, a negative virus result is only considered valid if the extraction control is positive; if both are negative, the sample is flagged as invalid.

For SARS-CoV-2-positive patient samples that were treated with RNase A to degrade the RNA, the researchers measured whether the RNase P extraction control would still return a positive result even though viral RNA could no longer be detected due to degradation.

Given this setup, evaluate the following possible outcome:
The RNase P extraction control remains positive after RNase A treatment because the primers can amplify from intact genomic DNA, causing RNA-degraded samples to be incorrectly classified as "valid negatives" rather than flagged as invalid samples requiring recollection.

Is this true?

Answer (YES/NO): YES